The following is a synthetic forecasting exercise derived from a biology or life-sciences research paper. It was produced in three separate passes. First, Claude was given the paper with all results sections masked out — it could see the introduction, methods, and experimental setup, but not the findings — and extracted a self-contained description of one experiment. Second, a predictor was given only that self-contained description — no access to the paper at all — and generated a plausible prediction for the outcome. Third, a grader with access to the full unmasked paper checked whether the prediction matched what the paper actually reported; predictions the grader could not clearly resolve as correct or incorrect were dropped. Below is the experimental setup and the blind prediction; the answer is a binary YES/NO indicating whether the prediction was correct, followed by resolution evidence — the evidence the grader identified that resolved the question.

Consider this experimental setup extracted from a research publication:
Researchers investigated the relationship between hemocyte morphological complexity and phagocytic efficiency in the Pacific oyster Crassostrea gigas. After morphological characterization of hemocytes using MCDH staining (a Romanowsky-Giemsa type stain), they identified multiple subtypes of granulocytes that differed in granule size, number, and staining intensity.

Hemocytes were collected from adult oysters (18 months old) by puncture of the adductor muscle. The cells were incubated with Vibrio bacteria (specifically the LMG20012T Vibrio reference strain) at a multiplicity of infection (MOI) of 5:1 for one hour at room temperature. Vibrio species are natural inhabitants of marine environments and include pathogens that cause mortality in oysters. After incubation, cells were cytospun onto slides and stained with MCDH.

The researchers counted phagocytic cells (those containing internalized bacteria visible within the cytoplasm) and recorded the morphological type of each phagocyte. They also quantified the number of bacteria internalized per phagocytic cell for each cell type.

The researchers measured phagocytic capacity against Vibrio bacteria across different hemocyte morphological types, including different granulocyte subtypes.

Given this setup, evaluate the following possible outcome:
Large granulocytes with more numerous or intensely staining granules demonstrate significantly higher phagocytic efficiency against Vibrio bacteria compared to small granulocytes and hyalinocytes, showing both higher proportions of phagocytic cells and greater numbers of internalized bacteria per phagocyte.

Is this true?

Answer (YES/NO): NO